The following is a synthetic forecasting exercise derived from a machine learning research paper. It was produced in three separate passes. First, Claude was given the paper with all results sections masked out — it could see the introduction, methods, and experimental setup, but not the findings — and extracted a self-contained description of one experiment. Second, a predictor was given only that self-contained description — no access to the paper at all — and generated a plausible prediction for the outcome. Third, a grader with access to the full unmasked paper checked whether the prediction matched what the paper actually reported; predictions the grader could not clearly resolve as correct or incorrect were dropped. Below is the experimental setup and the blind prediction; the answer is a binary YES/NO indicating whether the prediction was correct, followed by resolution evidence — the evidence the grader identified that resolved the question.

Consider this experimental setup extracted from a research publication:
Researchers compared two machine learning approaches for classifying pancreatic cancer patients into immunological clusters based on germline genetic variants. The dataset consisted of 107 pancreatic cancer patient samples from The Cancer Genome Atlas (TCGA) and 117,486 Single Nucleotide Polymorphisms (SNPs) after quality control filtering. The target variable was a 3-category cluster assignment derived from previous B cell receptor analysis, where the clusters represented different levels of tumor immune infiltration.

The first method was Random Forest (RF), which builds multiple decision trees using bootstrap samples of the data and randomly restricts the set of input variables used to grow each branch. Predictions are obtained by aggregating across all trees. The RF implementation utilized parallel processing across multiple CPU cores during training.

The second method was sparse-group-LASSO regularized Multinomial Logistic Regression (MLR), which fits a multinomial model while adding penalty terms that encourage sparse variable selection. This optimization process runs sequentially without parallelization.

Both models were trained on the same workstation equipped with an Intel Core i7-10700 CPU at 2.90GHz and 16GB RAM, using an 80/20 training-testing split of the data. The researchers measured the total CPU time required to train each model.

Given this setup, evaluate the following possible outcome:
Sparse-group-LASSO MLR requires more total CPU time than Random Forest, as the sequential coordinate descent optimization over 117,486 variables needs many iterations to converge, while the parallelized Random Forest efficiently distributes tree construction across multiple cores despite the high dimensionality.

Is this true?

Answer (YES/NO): YES